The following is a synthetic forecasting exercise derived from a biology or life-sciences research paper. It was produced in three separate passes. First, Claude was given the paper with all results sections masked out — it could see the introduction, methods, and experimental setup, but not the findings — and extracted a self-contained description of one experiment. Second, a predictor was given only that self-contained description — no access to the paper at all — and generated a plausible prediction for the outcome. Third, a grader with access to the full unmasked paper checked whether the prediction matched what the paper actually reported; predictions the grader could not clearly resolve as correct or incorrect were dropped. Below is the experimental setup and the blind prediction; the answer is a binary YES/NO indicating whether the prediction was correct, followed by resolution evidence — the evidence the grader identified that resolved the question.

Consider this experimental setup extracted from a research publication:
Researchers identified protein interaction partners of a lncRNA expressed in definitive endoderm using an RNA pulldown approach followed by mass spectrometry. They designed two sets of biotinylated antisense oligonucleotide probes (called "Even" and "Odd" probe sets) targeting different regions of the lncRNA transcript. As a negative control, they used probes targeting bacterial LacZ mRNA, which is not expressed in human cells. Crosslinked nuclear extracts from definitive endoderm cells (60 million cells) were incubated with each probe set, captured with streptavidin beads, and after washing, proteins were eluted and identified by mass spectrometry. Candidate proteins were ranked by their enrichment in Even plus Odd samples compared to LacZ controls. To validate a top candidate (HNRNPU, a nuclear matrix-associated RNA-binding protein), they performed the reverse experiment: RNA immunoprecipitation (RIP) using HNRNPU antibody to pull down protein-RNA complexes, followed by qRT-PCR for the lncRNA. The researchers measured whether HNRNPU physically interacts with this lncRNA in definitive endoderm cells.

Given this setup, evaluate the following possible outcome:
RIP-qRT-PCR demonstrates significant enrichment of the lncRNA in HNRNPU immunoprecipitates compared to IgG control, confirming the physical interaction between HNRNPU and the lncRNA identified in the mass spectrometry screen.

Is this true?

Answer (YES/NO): YES